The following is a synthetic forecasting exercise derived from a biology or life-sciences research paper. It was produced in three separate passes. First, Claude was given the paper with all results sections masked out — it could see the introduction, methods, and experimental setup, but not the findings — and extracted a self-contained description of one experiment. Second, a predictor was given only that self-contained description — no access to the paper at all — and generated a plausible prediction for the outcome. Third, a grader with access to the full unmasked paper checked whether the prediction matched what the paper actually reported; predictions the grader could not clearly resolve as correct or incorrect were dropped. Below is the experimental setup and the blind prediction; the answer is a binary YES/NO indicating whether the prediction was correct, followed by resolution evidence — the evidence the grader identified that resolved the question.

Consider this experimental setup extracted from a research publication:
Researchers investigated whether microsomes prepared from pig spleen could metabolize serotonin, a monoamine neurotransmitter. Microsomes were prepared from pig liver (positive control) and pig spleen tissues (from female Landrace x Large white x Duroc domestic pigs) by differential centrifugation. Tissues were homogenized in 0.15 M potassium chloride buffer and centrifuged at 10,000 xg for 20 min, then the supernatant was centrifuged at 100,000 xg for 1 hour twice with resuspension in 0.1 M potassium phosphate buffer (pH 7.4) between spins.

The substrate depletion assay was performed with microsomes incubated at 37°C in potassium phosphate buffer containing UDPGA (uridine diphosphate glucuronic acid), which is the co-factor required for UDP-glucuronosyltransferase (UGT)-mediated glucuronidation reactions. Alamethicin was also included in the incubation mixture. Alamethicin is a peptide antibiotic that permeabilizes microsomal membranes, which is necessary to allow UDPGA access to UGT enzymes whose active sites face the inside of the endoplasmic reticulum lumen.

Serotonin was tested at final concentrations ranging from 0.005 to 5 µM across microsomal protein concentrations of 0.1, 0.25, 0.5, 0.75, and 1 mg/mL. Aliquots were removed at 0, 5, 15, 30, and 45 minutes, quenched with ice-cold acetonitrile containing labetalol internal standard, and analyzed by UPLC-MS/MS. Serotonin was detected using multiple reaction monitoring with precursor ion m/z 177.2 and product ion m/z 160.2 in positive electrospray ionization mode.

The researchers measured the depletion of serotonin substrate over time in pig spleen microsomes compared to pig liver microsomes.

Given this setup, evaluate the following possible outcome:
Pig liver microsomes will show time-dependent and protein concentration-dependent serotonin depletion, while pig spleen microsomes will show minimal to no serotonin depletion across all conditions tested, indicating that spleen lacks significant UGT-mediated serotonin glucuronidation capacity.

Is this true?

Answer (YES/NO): NO